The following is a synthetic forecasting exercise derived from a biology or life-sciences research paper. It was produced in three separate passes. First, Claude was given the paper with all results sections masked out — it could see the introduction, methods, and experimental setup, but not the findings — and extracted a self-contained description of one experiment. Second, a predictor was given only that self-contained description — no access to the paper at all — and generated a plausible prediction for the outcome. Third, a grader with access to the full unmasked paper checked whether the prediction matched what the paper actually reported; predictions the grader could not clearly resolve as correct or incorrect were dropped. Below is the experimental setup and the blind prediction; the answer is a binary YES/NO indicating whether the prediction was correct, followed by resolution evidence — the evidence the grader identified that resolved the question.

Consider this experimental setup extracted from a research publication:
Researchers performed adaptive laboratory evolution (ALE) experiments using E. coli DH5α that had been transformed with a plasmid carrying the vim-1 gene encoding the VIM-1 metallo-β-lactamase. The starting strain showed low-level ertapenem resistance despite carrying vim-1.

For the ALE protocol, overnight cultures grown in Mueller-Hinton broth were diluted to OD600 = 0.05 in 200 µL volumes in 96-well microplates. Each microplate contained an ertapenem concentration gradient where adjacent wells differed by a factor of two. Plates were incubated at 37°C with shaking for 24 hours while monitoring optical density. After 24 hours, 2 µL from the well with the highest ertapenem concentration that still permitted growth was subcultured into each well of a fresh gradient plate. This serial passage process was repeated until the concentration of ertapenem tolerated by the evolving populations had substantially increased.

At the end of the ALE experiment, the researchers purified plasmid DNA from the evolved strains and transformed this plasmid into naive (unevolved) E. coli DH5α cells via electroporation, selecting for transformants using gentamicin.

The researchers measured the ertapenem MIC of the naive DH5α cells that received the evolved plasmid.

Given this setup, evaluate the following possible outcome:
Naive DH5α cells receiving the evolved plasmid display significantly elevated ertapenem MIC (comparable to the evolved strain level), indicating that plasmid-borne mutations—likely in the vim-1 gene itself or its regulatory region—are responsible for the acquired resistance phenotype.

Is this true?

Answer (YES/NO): NO